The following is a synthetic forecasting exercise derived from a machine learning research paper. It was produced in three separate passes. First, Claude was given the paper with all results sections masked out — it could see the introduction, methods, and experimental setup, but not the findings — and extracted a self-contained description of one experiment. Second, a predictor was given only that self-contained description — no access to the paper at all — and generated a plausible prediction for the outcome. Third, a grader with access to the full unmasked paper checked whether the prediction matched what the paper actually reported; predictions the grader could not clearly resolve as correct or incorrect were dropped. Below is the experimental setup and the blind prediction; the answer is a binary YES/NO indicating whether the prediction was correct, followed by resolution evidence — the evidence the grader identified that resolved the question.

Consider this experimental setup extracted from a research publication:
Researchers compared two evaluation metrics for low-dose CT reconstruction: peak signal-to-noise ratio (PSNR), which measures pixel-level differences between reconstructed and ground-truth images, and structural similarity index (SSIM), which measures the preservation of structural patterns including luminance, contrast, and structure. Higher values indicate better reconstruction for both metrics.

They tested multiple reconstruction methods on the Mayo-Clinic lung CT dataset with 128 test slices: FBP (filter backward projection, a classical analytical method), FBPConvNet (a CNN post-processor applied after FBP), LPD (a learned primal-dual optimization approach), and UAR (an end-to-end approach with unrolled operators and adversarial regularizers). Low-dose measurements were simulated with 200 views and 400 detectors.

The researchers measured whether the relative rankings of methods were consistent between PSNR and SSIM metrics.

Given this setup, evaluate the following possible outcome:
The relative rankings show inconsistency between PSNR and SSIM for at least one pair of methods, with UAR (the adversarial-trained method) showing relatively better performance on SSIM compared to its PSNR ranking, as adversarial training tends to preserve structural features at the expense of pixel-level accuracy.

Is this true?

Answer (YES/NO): NO